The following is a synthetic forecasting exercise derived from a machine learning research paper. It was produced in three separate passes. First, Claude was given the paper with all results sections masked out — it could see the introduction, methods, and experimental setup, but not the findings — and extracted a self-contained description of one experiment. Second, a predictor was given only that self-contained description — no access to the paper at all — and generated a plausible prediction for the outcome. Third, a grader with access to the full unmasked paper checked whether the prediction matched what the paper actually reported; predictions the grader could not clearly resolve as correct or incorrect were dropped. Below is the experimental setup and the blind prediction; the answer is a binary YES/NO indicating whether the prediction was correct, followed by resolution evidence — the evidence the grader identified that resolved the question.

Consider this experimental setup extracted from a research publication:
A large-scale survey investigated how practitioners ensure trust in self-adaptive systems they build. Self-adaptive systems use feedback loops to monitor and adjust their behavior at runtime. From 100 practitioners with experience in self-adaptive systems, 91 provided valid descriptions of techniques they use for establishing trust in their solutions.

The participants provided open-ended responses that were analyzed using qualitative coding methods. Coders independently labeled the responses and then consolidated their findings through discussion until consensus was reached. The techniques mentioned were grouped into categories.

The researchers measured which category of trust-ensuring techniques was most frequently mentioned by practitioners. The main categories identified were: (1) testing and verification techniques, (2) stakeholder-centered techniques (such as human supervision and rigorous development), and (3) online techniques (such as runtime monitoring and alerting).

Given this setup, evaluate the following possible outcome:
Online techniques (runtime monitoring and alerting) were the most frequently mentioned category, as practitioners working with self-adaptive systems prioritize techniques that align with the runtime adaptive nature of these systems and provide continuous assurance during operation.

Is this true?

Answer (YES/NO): NO